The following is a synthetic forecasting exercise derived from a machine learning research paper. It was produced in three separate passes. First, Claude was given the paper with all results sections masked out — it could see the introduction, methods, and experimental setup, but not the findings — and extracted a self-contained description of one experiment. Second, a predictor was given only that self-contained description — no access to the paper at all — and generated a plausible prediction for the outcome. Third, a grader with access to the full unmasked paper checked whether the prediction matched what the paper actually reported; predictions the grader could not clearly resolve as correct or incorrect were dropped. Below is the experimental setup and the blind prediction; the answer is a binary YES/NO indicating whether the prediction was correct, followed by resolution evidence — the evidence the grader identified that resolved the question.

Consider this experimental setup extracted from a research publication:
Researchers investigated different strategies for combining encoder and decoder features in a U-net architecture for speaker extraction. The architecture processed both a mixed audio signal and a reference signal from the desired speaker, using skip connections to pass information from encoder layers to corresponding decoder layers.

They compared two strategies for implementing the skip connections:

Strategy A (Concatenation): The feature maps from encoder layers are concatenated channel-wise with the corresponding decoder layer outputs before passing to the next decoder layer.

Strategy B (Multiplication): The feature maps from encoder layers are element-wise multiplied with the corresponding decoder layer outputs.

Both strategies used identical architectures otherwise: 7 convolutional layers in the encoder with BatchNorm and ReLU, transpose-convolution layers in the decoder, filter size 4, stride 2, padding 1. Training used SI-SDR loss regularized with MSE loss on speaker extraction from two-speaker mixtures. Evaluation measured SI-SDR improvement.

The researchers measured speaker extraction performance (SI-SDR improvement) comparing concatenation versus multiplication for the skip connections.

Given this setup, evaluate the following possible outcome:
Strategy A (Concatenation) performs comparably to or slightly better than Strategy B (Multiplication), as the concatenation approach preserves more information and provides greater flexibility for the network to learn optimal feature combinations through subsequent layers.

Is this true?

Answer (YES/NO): YES